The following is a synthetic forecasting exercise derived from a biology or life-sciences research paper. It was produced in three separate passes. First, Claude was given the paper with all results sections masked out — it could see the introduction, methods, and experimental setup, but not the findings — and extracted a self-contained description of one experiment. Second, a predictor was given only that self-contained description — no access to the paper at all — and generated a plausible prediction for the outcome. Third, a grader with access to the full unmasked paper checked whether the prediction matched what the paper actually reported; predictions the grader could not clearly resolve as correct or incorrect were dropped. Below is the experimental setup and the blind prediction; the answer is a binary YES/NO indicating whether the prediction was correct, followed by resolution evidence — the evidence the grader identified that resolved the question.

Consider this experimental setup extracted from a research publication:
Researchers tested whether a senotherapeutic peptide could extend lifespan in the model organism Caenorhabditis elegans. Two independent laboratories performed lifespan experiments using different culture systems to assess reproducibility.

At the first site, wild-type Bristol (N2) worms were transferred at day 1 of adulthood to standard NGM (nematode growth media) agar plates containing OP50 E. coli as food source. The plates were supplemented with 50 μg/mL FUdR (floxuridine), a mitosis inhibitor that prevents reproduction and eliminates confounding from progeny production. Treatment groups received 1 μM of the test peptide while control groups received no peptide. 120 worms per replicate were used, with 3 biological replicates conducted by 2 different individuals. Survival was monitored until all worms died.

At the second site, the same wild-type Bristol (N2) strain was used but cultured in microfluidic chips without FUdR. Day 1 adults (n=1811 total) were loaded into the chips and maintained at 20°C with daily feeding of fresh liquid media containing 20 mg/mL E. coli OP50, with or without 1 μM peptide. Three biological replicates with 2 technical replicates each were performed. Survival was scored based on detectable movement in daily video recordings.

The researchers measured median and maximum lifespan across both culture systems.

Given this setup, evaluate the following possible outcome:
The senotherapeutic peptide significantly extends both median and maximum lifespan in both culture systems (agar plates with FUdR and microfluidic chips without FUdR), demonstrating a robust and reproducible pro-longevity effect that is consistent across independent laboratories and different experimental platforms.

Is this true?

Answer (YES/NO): YES